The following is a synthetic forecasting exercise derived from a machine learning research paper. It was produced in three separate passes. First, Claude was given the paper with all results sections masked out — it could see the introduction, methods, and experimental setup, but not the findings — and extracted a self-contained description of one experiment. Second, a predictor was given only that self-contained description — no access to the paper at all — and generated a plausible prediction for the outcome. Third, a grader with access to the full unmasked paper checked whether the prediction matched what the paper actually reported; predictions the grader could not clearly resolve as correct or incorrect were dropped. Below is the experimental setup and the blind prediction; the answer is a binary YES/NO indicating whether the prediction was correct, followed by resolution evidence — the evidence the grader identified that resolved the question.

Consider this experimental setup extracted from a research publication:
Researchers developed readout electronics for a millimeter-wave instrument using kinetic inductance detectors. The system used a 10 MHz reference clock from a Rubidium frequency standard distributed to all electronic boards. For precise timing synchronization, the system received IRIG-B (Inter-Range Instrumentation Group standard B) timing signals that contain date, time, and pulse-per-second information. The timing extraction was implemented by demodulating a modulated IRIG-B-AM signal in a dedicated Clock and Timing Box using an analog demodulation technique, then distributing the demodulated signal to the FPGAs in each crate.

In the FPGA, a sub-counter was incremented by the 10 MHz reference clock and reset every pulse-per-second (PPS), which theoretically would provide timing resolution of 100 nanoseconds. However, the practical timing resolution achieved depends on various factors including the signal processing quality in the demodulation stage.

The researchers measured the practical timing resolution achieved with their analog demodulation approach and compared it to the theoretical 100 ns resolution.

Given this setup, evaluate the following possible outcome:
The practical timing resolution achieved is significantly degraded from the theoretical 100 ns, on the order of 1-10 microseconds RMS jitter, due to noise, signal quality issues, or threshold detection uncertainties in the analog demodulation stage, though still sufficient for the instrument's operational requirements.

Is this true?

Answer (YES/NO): YES